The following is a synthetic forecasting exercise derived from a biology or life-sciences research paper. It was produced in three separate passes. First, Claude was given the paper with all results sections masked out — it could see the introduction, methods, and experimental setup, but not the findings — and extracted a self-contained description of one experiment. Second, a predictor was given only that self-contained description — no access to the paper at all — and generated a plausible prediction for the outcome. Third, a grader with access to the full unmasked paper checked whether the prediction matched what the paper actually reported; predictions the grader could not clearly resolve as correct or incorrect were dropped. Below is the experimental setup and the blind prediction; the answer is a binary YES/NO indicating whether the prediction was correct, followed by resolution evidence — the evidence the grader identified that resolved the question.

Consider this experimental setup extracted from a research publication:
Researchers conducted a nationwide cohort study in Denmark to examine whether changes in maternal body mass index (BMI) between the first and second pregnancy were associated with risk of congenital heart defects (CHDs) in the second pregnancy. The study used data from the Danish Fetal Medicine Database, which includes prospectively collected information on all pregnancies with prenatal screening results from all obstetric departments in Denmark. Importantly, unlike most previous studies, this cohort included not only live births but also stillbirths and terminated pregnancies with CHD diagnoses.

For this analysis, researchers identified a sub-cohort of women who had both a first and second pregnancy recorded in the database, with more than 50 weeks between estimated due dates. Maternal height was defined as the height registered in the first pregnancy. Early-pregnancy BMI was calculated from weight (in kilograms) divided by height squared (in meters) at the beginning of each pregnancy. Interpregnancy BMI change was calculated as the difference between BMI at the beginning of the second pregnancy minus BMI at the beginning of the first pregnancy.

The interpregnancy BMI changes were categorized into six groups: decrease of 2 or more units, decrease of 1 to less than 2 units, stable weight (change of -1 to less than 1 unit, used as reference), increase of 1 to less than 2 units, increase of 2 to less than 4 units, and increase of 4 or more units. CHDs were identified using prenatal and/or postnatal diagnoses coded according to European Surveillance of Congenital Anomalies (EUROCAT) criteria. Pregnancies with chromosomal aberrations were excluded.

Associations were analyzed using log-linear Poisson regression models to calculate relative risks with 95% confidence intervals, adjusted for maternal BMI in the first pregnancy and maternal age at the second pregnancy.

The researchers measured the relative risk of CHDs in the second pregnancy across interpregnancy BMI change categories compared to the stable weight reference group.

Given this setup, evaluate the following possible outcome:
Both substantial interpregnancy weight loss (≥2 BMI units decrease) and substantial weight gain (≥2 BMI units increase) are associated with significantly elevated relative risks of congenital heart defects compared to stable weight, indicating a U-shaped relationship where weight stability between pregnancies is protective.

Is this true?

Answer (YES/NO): NO